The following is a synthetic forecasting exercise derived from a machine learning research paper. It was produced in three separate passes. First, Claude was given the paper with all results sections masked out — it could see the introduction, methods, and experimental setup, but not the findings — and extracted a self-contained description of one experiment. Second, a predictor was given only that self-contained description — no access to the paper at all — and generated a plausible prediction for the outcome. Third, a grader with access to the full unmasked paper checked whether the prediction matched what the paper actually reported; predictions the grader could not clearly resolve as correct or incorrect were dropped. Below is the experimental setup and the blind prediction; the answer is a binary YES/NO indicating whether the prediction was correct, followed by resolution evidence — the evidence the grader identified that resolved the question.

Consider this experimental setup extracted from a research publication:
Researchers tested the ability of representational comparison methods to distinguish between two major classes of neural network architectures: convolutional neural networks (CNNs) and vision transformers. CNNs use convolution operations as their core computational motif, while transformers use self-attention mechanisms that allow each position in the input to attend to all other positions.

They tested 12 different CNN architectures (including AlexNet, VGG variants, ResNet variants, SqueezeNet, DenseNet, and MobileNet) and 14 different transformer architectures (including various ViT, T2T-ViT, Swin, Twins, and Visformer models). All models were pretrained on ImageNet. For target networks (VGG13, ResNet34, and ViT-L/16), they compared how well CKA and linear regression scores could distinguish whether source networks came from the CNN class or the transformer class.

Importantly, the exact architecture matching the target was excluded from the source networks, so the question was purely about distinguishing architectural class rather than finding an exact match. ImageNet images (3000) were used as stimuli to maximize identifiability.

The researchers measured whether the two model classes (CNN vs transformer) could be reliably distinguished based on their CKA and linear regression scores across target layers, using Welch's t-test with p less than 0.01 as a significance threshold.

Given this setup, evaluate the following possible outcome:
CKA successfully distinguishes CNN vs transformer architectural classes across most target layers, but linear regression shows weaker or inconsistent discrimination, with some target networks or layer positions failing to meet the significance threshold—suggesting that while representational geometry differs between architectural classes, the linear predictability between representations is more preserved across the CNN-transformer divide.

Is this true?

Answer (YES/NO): NO